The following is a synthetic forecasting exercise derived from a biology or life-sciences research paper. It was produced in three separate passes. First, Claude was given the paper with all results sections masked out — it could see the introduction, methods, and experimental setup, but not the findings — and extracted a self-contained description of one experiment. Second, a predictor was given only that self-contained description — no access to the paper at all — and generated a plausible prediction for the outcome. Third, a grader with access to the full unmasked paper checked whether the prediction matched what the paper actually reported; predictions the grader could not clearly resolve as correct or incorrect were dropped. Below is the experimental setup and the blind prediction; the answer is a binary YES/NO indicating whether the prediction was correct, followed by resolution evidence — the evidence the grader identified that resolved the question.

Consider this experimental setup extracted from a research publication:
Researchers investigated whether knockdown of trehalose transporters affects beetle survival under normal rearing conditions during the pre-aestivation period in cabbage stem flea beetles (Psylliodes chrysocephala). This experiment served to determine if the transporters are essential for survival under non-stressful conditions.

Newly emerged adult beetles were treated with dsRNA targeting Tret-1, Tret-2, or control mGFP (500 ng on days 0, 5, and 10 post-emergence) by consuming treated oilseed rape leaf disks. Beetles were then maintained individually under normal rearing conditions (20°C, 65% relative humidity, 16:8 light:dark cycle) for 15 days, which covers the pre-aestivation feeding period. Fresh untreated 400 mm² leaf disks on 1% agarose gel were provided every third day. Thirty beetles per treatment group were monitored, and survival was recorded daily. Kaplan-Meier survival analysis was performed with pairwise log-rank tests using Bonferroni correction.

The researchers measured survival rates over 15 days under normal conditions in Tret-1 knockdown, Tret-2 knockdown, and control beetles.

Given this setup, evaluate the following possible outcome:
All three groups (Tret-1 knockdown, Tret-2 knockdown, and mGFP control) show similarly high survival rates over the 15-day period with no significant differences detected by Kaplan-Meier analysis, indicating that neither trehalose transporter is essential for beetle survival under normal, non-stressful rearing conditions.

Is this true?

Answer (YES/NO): NO